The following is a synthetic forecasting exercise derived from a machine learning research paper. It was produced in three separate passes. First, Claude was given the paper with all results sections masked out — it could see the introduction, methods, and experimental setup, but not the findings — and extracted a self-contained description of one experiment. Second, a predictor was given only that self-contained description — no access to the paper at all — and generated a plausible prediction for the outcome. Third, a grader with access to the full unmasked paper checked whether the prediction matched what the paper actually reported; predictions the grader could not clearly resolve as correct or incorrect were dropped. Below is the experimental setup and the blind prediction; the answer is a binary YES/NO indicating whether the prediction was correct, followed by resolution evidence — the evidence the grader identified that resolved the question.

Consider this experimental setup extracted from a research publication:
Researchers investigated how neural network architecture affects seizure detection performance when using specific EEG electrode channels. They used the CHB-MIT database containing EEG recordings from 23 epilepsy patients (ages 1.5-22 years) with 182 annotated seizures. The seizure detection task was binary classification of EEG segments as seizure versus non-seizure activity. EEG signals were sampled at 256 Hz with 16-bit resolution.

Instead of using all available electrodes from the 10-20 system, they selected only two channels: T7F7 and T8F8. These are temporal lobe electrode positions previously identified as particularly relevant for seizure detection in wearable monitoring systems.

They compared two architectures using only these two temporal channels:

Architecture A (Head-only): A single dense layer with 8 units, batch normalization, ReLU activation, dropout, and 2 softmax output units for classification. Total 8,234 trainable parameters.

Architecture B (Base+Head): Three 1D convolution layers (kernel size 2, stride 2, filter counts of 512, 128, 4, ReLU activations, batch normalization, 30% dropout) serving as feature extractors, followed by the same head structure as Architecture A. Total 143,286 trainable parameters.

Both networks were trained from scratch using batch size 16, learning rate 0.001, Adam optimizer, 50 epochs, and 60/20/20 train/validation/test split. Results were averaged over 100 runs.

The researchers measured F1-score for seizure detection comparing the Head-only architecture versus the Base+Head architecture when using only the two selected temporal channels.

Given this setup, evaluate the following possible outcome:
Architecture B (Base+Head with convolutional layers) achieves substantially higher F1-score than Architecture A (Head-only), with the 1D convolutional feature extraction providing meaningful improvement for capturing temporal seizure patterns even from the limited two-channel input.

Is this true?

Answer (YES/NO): YES